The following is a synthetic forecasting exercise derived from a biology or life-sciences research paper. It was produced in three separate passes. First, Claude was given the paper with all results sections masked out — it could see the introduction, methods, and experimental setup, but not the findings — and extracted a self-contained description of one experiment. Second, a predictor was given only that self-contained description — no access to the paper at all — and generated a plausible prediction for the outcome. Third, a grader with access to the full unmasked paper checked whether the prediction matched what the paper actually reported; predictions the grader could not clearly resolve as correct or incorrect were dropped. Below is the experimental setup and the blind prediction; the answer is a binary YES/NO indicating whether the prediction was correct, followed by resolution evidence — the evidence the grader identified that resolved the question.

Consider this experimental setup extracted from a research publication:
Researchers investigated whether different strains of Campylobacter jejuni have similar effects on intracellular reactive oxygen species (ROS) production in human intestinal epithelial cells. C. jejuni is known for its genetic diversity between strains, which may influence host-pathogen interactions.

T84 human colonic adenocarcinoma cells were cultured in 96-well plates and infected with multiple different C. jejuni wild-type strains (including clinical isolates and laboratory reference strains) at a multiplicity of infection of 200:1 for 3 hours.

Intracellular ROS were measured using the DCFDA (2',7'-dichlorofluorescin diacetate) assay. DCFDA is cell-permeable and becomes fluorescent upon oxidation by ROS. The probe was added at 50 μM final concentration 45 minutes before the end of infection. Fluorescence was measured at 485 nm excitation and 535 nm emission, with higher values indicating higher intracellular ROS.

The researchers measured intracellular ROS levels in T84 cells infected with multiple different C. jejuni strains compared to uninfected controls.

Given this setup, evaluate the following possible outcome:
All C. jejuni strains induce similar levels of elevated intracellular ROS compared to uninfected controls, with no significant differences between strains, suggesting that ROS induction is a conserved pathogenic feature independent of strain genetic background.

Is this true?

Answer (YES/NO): NO